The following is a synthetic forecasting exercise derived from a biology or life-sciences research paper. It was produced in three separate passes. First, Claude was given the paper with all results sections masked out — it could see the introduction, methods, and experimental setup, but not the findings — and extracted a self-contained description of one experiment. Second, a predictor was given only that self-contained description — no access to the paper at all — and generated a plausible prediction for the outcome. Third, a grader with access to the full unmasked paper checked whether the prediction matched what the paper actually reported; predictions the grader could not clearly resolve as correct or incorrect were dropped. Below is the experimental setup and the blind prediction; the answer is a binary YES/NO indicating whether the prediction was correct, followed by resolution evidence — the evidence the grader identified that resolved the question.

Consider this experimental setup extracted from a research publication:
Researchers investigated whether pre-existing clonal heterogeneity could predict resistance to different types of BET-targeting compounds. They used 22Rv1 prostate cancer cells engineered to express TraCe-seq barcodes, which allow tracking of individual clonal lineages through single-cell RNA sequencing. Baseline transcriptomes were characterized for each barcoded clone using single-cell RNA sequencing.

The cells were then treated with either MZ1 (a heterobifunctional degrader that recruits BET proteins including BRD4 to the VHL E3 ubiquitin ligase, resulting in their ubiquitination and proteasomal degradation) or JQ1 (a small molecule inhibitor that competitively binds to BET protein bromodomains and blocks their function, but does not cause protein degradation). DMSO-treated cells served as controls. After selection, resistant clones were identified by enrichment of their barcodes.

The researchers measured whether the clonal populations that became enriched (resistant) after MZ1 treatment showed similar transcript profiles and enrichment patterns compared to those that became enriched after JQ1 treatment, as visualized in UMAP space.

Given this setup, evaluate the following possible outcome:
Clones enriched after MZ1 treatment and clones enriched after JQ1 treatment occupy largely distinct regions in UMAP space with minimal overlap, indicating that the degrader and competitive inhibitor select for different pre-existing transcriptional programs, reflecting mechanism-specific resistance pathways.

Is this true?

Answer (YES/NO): YES